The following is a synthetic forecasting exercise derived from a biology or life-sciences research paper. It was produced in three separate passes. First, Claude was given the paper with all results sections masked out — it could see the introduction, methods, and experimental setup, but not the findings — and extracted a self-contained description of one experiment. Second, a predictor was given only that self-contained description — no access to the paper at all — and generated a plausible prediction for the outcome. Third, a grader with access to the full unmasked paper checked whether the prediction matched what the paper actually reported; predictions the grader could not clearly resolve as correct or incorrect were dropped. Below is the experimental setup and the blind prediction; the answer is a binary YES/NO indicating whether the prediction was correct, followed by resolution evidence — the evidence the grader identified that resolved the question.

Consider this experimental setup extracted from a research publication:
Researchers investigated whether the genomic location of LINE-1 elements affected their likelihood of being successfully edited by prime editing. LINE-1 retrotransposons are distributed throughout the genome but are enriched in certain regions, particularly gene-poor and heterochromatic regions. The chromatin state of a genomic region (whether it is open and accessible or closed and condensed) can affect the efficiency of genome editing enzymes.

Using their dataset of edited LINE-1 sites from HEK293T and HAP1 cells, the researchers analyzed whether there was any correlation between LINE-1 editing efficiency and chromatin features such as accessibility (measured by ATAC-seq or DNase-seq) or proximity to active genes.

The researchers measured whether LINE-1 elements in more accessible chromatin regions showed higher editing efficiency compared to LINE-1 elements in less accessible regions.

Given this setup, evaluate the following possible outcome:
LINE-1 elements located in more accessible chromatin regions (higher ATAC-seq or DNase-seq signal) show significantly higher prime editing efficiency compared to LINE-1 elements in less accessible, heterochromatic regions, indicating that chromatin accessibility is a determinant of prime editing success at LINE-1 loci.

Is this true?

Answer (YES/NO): YES